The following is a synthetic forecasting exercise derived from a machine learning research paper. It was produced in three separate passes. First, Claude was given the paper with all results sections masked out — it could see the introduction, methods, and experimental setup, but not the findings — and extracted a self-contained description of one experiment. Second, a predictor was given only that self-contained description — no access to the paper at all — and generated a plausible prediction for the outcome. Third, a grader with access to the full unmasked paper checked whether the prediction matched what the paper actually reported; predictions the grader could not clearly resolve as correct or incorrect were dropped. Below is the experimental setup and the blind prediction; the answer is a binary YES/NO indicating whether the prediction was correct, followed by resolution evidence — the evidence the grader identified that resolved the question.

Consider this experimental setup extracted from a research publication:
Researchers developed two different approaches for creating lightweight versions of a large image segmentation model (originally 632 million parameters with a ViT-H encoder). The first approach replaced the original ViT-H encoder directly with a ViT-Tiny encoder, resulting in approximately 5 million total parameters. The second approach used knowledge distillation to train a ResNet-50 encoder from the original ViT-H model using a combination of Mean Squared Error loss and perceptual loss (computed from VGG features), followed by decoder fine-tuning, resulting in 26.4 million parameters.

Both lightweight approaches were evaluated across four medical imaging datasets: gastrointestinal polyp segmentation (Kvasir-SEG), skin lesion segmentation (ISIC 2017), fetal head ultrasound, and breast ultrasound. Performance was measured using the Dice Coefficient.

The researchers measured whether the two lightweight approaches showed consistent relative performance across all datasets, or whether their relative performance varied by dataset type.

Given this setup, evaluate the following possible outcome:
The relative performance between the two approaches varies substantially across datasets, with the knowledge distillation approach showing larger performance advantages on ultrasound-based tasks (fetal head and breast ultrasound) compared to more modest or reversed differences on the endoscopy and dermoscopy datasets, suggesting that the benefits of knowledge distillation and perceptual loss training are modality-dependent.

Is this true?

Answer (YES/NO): NO